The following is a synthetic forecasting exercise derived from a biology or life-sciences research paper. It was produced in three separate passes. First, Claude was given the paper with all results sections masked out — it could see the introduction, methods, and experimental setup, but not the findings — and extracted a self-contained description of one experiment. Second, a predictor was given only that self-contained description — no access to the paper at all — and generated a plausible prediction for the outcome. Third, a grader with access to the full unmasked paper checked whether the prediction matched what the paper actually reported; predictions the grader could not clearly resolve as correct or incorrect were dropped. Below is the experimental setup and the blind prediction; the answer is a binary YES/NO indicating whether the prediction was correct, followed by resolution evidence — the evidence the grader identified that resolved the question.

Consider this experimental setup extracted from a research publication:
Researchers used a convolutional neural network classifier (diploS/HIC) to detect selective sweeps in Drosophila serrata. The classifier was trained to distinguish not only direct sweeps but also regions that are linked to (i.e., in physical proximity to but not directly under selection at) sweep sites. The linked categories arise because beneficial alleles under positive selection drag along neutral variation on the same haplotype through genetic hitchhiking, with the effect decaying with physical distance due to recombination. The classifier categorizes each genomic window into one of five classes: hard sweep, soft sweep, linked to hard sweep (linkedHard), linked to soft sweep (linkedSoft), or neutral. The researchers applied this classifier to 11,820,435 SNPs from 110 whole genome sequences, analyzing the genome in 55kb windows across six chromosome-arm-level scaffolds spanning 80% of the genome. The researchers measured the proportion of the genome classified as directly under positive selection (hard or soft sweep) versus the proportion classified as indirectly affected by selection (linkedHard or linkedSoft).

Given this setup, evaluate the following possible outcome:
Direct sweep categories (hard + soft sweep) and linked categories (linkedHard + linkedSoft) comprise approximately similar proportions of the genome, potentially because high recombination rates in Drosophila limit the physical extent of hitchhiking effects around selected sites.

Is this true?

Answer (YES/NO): NO